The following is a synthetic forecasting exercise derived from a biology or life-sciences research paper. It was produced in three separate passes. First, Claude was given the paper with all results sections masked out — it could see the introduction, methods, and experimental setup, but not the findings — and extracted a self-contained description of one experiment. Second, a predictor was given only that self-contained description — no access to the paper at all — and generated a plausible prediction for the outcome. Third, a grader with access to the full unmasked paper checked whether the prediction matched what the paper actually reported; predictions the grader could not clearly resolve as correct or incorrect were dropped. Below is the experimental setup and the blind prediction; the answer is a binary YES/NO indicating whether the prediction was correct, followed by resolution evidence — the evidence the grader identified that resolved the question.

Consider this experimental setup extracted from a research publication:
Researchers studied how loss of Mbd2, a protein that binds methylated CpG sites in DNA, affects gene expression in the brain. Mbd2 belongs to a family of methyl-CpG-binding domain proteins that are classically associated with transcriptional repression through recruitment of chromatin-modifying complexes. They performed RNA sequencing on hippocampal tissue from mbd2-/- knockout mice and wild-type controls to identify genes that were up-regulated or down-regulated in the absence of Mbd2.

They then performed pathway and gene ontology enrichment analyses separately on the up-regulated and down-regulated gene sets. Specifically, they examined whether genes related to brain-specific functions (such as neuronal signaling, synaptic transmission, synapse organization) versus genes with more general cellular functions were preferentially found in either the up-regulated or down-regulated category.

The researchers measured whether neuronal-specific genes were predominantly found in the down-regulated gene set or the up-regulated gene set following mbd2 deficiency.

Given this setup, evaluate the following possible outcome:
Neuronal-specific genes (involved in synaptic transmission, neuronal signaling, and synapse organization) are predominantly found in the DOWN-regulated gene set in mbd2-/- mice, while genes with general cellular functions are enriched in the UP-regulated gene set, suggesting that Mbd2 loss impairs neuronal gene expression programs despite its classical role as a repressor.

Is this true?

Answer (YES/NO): YES